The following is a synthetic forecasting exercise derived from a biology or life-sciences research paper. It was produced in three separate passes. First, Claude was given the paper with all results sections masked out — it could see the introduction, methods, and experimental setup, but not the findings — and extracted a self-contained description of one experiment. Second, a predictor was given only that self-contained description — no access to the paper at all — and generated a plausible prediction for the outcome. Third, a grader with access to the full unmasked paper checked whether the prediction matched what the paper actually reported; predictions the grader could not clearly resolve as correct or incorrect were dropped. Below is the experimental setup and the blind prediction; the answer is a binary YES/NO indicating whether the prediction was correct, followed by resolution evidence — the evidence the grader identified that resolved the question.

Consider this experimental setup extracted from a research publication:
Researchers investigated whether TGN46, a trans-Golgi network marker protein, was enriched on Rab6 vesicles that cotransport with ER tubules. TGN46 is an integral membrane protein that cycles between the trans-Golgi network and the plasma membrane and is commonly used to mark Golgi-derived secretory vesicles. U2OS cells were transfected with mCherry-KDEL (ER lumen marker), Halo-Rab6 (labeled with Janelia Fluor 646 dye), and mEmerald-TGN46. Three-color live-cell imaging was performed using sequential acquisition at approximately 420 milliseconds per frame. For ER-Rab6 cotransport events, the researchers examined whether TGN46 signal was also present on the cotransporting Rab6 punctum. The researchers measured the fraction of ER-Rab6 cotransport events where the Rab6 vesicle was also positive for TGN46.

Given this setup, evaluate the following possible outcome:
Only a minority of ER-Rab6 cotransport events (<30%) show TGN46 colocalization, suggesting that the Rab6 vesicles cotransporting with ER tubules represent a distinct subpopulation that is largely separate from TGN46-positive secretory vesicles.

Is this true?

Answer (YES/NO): NO